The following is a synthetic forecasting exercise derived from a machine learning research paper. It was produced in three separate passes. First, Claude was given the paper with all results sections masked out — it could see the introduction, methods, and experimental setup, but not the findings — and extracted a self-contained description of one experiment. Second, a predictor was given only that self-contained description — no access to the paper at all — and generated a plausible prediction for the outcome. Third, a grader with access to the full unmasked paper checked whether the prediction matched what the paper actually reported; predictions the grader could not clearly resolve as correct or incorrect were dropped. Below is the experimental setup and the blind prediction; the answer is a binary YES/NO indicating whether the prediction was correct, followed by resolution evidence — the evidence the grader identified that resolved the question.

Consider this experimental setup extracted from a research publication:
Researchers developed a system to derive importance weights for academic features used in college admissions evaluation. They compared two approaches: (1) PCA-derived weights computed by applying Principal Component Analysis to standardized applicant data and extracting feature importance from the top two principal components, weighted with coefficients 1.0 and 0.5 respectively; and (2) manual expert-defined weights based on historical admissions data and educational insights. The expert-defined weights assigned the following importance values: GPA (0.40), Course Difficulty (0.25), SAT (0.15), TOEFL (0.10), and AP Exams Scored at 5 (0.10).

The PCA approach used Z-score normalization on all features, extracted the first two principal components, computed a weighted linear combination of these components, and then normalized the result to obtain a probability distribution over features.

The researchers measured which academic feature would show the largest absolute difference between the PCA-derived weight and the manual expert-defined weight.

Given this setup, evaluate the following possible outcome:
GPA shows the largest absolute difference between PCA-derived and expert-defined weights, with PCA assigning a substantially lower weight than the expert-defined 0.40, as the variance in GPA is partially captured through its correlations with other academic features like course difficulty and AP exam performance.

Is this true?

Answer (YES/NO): YES